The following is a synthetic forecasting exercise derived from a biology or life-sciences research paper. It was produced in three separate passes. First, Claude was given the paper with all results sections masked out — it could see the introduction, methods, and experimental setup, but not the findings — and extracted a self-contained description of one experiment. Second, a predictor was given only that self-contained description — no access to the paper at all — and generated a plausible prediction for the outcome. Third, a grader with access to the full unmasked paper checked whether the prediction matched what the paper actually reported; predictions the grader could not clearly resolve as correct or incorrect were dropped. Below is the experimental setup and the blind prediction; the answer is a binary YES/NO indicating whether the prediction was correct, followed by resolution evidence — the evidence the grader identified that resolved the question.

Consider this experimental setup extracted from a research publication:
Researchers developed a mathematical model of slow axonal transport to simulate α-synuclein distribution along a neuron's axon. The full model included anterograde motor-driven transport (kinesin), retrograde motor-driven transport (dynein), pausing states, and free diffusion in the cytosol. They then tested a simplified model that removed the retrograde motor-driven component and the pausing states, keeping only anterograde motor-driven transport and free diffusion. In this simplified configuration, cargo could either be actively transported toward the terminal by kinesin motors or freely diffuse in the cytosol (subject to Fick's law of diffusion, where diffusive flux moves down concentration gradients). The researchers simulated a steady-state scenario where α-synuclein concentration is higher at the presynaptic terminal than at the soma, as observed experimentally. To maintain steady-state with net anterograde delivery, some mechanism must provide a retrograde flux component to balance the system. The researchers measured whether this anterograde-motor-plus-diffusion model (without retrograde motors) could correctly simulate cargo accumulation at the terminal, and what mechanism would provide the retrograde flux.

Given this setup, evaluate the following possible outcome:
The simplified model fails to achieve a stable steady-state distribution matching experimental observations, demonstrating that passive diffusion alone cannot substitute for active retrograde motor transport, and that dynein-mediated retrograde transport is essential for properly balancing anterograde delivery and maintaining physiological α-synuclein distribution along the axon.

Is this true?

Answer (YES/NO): NO